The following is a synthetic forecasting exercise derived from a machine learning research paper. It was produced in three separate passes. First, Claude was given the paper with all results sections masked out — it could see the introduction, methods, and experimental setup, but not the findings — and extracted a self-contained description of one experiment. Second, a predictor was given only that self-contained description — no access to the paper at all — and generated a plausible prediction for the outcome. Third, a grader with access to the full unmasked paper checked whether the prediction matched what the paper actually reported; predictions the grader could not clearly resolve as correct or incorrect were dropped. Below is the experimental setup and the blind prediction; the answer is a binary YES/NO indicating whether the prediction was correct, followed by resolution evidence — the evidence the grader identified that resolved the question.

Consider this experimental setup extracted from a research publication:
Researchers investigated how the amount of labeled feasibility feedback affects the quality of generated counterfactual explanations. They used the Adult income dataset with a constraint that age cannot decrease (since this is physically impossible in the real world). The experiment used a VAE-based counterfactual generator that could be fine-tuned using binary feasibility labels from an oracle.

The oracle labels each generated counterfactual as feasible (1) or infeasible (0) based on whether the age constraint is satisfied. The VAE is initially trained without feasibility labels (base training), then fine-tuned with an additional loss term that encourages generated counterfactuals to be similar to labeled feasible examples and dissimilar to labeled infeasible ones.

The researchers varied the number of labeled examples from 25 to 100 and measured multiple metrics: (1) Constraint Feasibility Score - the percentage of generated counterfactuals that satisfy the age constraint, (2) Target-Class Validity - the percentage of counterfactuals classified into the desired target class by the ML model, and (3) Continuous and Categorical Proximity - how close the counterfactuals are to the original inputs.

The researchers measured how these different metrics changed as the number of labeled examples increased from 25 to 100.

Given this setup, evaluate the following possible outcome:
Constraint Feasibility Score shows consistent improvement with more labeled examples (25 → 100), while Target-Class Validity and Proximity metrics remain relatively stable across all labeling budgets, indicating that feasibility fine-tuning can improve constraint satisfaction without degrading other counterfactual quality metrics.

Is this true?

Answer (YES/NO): YES